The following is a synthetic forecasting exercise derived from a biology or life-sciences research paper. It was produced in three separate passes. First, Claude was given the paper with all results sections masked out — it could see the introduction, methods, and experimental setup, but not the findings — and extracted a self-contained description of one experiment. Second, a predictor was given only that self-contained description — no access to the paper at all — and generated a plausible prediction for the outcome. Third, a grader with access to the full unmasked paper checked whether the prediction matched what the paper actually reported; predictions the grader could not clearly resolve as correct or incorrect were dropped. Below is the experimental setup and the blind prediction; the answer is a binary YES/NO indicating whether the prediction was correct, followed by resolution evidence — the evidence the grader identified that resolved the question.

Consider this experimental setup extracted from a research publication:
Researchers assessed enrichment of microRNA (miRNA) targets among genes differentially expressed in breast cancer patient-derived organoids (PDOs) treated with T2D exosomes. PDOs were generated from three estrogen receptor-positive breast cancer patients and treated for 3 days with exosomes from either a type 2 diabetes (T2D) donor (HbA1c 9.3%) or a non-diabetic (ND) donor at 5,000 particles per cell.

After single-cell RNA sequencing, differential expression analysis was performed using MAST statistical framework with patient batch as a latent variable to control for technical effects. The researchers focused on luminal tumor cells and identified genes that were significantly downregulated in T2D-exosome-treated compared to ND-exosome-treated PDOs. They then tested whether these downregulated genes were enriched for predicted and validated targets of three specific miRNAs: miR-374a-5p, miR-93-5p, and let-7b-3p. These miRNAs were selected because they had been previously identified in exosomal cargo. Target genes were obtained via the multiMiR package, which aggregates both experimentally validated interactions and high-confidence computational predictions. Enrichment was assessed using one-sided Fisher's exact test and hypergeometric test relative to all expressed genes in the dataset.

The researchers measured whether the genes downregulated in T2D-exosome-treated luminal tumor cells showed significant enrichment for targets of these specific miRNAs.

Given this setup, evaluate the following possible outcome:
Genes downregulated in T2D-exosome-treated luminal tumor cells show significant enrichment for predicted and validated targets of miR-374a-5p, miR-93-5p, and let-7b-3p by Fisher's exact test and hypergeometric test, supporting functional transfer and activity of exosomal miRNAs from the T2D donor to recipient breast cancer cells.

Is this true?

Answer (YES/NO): YES